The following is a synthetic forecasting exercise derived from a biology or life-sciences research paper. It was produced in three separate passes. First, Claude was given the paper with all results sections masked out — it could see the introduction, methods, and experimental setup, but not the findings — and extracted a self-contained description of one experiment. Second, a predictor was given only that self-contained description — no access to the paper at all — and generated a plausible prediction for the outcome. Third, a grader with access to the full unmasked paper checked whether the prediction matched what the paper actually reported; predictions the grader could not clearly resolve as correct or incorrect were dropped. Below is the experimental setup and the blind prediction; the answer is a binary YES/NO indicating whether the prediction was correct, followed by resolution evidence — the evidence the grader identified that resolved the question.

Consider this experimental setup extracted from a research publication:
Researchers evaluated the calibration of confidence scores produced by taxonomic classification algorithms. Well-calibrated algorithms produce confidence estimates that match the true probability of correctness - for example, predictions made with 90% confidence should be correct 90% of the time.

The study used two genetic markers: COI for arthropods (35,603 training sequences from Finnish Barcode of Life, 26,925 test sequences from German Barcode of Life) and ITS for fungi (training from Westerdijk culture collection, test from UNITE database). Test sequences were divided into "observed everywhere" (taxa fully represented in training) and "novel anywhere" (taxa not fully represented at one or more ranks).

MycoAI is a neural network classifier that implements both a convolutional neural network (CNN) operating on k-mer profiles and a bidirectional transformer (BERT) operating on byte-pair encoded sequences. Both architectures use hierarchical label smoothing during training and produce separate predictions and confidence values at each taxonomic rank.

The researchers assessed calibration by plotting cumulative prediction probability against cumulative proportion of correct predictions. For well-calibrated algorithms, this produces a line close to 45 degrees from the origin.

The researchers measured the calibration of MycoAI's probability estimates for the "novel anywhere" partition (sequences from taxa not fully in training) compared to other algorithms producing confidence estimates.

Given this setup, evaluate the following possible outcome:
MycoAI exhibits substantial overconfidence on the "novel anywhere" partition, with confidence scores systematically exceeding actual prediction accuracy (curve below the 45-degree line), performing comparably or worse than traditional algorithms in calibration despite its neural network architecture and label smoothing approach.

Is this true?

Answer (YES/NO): NO